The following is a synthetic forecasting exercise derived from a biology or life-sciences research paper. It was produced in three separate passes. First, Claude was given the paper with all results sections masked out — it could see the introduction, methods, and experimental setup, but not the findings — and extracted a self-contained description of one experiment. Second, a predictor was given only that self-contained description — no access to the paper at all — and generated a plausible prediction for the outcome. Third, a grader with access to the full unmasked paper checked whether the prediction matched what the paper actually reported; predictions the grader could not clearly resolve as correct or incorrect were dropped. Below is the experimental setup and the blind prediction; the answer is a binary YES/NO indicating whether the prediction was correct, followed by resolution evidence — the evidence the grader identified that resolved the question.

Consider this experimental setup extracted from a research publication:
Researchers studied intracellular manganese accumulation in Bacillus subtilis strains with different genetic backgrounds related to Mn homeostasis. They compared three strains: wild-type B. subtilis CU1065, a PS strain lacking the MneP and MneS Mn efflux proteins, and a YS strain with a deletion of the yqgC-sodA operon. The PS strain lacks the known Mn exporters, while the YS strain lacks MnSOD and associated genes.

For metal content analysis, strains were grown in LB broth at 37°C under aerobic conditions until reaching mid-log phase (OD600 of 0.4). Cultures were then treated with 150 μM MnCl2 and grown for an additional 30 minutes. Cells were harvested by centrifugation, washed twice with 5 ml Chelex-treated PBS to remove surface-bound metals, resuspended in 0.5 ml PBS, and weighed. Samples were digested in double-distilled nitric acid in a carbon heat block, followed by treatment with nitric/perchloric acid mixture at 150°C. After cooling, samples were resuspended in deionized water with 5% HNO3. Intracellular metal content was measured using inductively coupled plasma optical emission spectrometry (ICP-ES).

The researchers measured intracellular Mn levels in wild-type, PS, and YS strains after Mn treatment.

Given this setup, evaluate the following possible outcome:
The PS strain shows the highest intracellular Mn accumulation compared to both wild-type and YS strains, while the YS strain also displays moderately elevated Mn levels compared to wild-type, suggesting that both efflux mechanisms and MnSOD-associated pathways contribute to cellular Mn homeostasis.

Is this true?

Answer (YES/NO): NO